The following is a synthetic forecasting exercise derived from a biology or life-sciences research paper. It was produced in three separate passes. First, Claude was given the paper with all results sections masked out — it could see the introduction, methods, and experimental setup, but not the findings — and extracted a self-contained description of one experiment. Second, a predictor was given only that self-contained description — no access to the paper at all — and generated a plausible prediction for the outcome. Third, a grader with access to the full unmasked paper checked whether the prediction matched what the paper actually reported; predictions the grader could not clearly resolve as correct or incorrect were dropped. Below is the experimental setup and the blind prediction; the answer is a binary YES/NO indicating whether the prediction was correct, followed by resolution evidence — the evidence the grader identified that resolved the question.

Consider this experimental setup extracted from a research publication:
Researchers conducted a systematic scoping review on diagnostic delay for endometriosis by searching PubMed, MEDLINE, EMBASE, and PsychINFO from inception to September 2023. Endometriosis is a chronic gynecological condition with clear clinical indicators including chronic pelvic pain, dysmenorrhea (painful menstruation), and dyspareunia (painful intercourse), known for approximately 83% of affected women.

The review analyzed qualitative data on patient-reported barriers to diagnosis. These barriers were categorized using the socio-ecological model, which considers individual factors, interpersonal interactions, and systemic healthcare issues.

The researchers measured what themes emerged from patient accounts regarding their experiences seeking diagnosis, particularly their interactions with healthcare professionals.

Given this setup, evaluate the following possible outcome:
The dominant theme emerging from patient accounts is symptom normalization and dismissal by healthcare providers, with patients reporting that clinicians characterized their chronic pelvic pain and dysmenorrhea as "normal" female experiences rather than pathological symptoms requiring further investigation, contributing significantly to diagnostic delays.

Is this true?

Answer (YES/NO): NO